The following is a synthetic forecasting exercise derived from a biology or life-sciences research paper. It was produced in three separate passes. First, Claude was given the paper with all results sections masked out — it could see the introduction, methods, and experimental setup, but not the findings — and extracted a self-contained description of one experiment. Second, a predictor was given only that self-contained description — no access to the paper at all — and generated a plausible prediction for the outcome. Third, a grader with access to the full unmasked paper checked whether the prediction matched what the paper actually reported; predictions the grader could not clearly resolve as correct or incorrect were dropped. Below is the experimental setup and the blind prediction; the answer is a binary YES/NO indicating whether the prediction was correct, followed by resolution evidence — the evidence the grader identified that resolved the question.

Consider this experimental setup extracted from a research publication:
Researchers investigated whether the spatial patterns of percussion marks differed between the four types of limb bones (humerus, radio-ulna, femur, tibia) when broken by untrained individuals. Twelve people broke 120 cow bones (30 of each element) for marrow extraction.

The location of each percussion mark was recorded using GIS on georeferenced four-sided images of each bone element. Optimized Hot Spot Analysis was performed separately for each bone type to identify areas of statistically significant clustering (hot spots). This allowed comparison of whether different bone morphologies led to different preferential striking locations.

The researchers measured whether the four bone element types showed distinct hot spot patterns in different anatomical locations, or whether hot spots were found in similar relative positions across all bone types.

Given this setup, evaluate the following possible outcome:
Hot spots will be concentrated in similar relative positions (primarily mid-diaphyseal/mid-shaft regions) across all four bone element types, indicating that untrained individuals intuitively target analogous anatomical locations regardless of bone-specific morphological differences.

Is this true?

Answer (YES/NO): NO